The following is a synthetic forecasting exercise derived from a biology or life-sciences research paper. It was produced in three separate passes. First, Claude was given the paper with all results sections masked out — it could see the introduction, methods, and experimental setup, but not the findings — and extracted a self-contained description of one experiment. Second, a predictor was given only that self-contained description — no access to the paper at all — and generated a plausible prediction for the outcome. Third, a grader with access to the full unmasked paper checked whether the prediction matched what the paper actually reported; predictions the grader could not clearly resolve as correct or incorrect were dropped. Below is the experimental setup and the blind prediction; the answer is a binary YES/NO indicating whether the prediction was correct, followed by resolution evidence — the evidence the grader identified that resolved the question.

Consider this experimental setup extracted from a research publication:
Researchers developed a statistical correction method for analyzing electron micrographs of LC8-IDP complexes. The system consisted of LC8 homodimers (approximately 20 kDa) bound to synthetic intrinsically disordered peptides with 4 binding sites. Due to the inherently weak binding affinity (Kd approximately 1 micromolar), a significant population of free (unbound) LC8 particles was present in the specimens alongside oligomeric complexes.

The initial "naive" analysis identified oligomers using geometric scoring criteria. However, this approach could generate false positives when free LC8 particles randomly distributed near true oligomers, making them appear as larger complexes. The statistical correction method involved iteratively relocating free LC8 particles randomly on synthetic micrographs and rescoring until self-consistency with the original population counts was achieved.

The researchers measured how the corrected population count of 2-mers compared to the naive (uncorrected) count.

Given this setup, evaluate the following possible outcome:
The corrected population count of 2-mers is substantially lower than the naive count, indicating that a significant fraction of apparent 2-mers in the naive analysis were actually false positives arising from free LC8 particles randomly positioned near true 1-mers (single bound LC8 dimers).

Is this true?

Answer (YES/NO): YES